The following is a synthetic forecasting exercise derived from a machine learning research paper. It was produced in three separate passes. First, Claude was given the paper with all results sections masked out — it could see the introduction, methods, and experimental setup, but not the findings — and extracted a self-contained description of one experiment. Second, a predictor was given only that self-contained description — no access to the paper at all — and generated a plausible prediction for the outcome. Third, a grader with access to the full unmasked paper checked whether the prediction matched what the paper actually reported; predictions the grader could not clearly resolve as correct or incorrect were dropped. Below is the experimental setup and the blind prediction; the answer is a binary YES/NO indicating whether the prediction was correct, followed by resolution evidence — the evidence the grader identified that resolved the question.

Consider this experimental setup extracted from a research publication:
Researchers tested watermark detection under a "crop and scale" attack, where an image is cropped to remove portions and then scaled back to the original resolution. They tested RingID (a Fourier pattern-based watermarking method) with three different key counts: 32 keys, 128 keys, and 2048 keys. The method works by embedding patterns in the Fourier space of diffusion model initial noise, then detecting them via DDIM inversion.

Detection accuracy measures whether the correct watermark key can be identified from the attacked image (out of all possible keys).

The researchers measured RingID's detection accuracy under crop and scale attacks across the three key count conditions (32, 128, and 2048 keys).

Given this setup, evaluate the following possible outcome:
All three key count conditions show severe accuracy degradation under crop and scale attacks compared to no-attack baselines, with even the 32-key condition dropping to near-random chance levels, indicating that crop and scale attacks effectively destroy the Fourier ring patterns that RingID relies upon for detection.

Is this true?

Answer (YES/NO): NO